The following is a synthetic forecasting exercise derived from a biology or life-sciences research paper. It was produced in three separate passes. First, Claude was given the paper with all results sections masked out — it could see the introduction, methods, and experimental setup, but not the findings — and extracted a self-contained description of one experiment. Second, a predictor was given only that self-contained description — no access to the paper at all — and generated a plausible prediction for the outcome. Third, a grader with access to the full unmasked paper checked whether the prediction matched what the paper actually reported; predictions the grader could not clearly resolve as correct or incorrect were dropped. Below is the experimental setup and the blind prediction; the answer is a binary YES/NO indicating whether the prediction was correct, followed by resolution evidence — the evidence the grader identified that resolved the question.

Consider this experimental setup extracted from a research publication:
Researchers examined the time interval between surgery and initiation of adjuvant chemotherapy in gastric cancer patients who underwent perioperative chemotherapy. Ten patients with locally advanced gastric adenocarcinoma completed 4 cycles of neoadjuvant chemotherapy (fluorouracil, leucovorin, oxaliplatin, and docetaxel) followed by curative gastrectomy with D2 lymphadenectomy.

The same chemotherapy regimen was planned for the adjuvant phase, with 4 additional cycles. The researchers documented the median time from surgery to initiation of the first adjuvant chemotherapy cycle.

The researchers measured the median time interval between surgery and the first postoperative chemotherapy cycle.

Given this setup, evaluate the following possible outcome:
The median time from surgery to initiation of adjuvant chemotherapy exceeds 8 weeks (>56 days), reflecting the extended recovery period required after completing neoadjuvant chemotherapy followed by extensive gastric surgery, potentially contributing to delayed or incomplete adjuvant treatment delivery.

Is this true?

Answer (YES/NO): NO